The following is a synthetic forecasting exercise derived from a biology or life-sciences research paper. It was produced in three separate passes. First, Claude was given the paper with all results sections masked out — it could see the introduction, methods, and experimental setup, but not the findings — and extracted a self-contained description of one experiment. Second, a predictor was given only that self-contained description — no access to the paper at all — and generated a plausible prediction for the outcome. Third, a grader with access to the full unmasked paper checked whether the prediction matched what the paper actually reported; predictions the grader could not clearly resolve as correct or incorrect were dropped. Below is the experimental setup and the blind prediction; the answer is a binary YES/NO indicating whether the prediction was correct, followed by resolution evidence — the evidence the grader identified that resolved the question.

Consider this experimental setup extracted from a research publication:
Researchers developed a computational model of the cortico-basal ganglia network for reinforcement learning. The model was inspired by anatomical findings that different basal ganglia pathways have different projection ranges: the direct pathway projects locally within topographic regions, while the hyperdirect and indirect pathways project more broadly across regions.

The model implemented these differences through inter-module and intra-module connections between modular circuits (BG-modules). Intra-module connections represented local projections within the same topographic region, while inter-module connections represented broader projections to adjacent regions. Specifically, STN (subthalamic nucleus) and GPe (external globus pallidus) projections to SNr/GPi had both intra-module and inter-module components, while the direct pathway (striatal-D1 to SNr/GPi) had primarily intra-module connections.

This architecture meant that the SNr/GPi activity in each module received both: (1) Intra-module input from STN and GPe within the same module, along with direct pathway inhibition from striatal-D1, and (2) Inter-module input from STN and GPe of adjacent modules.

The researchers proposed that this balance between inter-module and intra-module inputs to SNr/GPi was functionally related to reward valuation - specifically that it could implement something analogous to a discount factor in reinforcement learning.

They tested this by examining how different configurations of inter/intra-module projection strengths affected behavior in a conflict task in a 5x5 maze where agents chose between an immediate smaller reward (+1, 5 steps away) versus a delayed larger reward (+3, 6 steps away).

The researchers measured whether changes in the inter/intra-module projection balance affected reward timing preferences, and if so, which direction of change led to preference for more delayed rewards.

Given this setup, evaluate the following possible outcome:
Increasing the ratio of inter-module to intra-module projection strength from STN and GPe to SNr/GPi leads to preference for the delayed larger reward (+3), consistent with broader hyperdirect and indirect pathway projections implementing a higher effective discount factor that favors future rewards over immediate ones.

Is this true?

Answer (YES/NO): YES